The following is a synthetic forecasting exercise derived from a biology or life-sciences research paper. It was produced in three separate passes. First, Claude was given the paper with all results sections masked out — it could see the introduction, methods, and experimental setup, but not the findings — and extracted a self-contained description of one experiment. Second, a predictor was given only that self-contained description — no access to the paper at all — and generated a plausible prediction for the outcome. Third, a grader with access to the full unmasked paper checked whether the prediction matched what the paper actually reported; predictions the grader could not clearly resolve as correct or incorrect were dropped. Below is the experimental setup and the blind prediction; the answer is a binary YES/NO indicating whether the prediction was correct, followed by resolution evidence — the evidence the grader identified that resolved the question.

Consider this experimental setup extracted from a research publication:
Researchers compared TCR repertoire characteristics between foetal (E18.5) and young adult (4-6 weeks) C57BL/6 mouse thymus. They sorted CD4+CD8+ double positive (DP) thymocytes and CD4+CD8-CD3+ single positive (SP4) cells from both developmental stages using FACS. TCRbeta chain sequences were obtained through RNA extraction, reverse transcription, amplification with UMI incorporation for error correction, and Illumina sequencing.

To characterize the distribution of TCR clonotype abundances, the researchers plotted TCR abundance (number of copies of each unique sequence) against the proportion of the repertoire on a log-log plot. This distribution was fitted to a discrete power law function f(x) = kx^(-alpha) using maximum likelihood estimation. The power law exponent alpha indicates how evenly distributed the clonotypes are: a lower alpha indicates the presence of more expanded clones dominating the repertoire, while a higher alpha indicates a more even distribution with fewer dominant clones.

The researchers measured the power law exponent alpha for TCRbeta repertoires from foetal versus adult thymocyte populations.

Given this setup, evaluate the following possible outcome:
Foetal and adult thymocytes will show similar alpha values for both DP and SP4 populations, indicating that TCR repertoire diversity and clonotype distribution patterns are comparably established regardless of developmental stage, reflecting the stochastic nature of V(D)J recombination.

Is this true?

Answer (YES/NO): NO